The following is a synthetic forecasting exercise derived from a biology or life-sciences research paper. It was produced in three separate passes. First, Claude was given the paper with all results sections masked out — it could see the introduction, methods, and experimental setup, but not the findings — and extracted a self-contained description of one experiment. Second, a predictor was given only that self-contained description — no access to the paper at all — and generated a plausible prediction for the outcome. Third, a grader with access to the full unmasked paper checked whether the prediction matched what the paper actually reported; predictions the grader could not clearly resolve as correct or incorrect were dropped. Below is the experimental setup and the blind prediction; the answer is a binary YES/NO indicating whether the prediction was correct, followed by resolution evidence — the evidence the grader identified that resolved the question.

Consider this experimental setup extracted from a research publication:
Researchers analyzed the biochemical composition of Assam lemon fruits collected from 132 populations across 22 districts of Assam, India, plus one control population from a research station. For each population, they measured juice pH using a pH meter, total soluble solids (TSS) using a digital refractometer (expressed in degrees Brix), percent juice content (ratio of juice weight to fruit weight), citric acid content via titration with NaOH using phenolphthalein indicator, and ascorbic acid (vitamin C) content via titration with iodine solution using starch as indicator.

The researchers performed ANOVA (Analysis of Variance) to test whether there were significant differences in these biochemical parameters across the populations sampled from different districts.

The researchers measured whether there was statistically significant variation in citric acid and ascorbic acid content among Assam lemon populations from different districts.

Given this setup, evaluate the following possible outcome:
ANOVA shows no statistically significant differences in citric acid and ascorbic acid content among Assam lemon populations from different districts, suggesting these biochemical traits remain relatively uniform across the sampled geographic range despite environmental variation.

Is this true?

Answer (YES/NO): NO